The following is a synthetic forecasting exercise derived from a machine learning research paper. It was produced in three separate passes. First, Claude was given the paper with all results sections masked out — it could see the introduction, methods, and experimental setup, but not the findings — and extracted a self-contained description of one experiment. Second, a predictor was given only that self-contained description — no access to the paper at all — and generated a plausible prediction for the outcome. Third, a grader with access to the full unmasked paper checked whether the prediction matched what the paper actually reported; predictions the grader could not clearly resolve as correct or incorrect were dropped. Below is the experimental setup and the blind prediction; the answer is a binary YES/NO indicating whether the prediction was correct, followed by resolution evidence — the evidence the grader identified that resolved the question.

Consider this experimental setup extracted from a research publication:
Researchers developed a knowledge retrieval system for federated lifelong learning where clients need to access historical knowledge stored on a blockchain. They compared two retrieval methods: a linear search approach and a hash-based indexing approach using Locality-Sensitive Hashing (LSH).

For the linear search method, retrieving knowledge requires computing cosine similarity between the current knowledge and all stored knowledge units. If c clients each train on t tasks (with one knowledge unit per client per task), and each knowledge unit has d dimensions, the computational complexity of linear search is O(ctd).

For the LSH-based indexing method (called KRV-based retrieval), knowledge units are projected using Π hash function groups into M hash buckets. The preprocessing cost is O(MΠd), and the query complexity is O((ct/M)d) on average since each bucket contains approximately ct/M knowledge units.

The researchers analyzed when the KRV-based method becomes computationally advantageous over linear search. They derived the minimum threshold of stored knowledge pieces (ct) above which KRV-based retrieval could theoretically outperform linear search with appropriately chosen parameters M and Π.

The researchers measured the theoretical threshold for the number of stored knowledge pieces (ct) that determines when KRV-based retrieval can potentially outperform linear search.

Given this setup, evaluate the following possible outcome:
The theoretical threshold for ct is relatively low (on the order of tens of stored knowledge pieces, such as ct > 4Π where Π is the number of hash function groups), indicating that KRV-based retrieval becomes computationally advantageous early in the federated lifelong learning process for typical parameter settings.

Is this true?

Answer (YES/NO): NO